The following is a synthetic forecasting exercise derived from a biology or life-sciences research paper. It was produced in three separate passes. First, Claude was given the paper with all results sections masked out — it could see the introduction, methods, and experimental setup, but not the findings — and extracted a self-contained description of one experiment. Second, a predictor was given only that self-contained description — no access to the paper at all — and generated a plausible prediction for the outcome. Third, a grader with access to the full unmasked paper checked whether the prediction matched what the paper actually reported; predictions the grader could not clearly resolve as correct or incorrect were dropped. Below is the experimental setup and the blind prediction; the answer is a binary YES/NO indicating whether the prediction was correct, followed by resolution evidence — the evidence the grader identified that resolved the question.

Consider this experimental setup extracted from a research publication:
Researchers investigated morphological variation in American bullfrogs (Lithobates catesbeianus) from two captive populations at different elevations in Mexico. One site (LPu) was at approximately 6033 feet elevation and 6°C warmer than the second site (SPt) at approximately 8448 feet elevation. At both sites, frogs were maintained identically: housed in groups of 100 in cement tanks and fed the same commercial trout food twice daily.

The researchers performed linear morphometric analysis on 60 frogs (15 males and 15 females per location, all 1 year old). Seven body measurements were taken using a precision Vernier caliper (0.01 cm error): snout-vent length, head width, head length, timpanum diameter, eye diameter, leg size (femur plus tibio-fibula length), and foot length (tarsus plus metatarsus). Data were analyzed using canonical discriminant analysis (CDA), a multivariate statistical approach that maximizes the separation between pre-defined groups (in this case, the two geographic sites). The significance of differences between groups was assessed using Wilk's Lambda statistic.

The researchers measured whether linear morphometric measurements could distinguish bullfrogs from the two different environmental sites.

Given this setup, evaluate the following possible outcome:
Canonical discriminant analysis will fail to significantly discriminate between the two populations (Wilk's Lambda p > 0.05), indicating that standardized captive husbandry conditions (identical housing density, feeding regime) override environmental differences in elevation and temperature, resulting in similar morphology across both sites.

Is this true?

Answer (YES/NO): NO